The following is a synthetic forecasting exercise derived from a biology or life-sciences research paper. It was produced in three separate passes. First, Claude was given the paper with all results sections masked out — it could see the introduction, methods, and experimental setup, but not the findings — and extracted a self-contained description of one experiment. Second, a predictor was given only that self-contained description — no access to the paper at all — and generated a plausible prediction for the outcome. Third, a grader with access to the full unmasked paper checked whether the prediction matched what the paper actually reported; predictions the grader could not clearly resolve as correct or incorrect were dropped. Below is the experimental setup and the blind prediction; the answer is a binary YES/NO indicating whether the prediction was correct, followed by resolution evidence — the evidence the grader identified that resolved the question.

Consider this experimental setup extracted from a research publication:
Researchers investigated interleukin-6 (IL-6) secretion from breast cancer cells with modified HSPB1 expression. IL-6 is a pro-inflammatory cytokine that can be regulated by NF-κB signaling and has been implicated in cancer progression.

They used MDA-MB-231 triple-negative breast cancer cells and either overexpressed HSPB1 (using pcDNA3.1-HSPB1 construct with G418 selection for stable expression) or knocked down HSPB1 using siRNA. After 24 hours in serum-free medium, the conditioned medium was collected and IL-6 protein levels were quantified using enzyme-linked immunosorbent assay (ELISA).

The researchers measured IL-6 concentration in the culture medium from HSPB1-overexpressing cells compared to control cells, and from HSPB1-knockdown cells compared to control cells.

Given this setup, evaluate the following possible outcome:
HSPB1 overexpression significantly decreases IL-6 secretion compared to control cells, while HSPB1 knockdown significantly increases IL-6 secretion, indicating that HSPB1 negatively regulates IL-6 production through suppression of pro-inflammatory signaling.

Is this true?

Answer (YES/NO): NO